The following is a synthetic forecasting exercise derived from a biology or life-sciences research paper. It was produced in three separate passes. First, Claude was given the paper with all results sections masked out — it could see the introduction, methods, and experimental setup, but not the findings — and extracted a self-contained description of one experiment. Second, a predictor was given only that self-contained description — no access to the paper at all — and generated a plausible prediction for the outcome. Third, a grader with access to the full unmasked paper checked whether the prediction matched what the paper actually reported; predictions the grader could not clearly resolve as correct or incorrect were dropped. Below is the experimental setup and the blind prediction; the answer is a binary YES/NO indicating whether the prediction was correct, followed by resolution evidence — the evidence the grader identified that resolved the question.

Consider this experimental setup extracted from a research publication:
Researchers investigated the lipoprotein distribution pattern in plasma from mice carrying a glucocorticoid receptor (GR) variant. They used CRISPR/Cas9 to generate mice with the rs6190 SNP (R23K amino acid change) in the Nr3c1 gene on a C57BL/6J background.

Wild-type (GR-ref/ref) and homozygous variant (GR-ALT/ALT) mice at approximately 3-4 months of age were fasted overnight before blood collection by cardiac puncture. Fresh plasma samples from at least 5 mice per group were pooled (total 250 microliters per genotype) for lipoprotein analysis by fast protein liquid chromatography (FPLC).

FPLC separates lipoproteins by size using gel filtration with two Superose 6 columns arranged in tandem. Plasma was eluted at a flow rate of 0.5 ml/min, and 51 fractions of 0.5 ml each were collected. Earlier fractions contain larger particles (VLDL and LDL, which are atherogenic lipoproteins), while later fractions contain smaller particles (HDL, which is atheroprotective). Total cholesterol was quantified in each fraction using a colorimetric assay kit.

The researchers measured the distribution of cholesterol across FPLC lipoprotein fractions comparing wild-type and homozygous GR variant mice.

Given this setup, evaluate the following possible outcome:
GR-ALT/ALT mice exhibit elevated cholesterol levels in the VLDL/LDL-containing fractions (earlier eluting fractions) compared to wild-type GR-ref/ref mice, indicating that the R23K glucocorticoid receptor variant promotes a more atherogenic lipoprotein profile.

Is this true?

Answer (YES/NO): YES